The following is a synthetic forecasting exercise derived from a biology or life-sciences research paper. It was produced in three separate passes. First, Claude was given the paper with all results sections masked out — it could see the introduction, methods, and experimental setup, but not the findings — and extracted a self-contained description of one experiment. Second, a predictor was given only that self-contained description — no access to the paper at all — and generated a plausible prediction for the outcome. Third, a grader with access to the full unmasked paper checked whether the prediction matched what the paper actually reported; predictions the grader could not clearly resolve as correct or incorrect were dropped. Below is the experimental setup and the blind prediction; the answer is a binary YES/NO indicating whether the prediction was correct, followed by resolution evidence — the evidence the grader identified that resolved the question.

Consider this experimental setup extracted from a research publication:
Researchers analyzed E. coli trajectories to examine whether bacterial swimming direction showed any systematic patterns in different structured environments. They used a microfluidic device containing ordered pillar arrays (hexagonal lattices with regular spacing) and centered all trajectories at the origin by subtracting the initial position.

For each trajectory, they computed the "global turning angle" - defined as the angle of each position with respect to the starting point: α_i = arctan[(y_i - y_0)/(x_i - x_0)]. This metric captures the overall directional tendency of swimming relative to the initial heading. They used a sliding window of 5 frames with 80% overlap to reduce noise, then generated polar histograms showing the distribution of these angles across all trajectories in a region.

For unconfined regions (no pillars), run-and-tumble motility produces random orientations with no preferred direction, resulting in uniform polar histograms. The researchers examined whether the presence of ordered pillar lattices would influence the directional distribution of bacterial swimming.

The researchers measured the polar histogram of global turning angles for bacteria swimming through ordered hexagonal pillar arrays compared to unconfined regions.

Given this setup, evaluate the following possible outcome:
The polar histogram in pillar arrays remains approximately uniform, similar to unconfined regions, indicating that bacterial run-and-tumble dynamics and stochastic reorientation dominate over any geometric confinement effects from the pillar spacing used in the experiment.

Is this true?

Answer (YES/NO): NO